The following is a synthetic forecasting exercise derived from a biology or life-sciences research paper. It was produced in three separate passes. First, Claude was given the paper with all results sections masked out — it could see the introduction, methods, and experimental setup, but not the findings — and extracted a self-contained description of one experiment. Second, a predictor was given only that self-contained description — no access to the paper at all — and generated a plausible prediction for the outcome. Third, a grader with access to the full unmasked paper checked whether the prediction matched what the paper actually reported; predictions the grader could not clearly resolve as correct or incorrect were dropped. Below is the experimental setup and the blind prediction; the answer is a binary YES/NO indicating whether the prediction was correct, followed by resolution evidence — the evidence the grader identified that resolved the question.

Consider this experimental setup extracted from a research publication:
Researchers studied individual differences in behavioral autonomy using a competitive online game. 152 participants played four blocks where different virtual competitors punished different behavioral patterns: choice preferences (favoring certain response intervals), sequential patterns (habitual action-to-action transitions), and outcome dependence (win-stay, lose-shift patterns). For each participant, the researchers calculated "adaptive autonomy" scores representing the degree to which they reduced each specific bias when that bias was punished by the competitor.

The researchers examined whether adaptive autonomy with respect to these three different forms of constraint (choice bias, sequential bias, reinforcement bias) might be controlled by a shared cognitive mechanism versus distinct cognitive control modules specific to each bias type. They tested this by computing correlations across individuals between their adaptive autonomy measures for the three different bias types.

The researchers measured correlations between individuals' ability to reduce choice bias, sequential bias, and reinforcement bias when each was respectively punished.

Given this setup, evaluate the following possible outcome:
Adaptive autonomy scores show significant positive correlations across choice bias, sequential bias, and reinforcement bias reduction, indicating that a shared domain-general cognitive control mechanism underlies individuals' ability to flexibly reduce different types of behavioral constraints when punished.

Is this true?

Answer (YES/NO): NO